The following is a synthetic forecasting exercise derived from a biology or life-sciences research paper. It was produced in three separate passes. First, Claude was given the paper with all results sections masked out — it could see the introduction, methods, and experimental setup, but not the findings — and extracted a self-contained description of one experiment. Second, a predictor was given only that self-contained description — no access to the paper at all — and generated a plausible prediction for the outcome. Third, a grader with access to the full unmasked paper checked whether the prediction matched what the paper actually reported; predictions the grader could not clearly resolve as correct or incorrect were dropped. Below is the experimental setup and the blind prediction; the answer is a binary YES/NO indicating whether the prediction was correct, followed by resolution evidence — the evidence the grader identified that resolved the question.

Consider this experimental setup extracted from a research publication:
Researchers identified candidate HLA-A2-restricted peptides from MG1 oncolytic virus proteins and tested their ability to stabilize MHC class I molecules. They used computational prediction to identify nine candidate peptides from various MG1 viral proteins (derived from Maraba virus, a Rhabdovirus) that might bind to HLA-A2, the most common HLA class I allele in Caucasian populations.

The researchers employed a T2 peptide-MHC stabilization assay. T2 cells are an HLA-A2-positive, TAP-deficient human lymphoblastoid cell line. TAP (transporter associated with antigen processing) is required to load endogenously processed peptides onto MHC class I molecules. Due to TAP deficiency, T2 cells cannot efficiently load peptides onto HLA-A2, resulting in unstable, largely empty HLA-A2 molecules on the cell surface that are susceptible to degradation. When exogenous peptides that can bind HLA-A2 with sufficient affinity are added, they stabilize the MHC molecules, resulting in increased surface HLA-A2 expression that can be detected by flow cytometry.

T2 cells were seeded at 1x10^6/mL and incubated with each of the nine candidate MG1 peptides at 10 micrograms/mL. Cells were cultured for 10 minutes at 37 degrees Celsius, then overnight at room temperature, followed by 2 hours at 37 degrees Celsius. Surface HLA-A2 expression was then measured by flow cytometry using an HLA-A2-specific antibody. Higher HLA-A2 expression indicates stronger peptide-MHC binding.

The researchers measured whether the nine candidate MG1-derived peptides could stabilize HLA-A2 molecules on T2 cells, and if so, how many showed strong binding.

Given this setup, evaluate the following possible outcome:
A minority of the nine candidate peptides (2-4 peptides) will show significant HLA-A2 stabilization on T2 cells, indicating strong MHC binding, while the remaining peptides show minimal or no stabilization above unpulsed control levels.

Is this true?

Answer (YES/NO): YES